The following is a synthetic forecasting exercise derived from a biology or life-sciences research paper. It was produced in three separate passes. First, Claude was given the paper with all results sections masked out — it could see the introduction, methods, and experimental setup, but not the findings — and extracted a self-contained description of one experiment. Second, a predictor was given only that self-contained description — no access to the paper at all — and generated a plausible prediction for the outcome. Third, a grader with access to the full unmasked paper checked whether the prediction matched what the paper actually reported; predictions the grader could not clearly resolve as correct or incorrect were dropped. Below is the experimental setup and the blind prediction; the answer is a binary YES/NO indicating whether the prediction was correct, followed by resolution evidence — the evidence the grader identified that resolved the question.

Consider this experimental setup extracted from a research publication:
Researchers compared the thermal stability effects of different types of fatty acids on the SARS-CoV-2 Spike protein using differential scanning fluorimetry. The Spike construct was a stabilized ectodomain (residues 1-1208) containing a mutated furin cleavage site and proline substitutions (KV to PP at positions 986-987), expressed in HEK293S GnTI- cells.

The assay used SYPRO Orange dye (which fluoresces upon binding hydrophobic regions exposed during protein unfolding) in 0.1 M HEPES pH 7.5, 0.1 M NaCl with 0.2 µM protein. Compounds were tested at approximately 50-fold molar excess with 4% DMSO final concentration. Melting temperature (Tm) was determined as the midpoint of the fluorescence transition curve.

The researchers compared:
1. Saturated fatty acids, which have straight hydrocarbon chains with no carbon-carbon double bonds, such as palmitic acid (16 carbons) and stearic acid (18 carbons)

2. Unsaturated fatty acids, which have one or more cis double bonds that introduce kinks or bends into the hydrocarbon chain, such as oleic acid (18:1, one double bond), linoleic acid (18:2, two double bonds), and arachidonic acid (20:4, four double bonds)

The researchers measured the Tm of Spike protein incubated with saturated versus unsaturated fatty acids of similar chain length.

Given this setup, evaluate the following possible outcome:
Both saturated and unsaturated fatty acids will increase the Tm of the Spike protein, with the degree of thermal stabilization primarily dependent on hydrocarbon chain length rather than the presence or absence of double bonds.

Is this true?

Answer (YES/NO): NO